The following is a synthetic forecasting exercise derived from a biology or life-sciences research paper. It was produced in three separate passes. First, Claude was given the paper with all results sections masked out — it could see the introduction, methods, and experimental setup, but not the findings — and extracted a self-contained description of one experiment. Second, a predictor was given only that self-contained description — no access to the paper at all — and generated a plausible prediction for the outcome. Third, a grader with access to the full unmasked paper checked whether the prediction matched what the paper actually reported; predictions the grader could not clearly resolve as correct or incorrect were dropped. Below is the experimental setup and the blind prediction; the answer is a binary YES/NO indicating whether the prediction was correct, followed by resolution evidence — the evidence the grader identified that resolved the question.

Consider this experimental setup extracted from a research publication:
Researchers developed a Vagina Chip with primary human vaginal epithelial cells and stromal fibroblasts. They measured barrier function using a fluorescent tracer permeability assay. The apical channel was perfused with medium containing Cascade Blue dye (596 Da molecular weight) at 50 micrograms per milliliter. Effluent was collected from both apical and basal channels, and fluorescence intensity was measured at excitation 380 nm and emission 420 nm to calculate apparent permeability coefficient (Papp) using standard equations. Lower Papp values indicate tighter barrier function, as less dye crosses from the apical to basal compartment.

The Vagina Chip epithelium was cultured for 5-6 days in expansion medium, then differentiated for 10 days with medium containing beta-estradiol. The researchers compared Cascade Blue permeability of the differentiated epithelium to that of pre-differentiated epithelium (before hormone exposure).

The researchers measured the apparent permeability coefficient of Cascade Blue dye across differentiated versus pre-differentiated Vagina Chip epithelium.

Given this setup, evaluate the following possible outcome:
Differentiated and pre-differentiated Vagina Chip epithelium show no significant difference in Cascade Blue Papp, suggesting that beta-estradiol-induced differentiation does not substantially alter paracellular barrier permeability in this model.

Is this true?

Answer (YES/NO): NO